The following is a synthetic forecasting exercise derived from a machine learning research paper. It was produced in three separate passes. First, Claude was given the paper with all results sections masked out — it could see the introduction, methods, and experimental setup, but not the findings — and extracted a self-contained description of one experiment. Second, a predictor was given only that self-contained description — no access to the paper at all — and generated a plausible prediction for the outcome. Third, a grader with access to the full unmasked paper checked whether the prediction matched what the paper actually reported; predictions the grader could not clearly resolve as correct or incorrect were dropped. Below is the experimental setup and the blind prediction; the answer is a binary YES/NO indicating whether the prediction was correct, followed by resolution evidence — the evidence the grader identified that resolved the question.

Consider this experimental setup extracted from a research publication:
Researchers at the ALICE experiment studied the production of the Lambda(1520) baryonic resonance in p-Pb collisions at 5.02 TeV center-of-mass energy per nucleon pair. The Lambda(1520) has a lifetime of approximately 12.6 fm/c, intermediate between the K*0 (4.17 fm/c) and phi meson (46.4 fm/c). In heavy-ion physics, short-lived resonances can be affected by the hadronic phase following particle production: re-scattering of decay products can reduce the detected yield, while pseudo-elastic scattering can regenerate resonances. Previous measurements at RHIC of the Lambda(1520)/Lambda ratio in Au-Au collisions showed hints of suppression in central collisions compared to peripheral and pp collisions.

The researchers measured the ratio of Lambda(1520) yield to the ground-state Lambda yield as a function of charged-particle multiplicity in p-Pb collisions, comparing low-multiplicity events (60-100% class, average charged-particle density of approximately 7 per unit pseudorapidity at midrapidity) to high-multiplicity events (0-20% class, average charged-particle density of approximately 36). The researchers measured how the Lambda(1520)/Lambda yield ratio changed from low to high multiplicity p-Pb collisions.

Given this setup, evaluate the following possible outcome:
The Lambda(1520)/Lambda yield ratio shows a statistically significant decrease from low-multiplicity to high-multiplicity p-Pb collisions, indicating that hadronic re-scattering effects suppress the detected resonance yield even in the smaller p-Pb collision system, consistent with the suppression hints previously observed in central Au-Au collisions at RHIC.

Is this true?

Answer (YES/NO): NO